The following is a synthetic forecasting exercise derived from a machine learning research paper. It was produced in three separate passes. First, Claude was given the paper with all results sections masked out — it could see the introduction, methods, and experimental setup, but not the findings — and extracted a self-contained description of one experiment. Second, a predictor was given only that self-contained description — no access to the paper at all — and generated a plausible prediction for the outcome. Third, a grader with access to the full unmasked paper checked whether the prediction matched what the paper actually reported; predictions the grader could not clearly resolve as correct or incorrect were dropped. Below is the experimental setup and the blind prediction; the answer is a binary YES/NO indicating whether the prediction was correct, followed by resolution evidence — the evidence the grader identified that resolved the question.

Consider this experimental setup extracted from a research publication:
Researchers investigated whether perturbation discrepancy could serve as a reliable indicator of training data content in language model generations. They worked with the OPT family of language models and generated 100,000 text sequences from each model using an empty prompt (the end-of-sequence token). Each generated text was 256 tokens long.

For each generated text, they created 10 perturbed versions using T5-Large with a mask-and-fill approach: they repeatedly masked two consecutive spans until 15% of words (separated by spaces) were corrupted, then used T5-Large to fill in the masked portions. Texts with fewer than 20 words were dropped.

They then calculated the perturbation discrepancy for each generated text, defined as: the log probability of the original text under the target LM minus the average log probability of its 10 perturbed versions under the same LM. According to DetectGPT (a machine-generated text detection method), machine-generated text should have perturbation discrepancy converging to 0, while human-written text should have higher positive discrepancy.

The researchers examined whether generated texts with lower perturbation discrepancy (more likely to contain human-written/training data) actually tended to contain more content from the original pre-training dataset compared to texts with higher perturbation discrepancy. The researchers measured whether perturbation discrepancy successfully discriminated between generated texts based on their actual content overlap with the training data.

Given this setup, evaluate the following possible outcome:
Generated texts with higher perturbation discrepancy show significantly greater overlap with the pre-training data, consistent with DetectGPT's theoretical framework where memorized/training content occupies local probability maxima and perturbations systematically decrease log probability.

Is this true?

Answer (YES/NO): NO